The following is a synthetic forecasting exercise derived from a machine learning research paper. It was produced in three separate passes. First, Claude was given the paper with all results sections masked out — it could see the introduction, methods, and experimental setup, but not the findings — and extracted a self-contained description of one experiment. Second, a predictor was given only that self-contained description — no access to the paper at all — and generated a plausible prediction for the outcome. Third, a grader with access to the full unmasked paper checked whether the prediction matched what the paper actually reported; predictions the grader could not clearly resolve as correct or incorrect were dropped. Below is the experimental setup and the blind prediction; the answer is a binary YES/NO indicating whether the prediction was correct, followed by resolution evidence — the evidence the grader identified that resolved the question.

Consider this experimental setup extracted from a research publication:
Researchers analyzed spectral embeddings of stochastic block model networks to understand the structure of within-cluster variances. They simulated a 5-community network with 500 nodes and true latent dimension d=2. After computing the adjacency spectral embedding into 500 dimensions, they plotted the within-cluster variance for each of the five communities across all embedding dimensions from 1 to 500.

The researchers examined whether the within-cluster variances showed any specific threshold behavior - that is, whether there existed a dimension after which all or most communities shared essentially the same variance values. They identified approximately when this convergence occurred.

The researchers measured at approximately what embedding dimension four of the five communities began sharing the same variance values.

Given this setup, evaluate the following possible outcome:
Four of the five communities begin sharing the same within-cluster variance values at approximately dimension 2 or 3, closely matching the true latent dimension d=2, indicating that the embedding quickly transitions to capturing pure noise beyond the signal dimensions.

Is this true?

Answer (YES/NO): NO